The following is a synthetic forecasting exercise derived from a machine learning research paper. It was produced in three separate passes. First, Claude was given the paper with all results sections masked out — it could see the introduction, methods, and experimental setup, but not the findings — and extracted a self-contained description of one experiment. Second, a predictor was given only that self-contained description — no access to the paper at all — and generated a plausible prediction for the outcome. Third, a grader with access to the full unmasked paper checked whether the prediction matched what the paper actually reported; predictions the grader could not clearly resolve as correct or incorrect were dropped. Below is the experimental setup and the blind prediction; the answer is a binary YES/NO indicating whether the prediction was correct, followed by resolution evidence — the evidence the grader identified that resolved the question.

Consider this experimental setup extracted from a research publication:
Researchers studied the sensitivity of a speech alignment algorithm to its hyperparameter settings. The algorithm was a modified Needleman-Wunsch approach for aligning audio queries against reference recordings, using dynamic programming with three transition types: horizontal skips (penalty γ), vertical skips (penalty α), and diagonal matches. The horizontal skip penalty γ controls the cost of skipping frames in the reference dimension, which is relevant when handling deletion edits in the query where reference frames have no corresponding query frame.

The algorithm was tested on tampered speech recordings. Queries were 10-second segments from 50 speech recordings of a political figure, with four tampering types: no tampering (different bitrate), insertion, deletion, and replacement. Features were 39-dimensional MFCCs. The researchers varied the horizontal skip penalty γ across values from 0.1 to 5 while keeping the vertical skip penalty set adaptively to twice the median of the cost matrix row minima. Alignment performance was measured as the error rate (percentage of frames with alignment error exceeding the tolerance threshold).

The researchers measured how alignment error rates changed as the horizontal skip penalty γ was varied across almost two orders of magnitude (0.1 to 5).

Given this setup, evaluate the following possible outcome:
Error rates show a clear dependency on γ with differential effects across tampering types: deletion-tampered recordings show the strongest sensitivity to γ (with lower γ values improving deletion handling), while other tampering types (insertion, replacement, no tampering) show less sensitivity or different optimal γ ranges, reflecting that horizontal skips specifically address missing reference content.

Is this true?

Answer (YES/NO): NO